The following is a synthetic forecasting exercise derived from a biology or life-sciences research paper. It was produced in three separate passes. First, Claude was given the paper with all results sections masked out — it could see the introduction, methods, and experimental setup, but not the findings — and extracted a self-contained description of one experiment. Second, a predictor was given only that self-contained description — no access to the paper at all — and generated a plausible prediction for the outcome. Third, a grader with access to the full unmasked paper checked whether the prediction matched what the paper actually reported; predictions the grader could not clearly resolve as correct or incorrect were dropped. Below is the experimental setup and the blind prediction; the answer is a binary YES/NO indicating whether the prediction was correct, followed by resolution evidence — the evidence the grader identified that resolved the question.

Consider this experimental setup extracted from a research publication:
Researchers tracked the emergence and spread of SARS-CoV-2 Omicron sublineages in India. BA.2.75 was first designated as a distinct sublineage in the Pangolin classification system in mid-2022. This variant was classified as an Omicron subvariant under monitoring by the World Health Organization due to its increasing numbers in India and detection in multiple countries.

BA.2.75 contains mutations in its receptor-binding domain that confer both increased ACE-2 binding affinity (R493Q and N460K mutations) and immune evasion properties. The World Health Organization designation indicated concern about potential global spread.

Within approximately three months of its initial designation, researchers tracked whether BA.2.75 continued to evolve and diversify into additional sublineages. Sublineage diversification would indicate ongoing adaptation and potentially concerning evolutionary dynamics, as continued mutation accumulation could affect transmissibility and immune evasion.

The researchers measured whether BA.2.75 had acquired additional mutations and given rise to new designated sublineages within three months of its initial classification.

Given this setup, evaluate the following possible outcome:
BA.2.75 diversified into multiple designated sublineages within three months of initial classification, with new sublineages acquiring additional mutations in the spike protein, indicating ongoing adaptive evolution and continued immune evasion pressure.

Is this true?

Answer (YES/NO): YES